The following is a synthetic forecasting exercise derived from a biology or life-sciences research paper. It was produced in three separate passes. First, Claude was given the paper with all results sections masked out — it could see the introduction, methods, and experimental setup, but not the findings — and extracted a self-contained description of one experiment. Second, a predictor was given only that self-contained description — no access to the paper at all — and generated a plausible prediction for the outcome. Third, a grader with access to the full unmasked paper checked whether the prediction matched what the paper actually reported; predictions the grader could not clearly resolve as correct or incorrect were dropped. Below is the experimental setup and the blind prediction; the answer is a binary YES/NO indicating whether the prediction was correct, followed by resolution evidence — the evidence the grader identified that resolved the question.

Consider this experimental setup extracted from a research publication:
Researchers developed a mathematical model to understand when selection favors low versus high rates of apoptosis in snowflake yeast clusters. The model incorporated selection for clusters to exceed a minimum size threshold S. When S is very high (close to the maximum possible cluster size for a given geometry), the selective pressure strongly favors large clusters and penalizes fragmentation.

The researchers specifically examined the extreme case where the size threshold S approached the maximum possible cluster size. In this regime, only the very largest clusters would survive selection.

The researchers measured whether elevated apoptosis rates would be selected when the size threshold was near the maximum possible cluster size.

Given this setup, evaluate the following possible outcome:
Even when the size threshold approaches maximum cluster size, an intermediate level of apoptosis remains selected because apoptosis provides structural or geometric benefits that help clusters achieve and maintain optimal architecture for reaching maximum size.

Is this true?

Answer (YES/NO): NO